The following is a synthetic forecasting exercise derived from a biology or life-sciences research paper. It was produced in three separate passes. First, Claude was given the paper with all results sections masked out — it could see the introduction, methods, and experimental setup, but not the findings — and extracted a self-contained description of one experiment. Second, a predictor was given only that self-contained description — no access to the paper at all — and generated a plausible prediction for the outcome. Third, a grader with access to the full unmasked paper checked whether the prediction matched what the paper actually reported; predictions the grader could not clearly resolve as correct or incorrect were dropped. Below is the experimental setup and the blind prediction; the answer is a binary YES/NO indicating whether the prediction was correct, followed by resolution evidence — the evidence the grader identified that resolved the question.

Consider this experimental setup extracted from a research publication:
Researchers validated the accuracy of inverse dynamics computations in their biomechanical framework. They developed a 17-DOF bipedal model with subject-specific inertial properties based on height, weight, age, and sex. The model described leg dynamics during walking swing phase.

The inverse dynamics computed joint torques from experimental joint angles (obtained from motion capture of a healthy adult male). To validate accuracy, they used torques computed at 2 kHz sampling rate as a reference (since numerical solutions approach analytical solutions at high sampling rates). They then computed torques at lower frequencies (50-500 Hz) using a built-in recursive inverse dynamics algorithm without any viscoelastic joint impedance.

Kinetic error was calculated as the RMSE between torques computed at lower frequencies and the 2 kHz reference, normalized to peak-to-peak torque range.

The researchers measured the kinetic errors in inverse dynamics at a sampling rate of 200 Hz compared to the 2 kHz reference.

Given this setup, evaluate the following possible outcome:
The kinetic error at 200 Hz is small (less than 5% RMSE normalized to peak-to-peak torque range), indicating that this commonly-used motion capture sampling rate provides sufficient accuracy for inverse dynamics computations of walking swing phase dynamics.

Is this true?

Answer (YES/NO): YES